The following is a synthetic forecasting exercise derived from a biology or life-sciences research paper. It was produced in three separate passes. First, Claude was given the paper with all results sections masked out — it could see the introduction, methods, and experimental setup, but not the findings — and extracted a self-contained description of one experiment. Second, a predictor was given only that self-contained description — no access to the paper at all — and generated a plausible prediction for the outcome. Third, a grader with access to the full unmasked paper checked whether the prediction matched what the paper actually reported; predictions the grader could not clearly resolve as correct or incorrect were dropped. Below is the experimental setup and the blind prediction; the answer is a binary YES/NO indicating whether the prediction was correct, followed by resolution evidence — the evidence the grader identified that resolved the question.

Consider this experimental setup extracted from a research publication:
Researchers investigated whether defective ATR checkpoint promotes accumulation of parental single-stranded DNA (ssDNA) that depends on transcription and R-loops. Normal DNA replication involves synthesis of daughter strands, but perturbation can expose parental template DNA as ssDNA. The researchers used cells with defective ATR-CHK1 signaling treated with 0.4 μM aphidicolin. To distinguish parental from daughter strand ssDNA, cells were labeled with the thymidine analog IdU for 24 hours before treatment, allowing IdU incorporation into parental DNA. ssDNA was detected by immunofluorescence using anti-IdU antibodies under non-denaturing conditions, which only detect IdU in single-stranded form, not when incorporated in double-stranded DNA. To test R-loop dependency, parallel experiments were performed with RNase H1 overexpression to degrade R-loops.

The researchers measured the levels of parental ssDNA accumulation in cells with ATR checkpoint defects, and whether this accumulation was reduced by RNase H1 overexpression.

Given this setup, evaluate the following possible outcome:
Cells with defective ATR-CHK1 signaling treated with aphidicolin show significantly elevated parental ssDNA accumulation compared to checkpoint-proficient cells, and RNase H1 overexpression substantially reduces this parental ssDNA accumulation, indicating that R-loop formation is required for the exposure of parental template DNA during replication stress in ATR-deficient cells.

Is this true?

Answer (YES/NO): YES